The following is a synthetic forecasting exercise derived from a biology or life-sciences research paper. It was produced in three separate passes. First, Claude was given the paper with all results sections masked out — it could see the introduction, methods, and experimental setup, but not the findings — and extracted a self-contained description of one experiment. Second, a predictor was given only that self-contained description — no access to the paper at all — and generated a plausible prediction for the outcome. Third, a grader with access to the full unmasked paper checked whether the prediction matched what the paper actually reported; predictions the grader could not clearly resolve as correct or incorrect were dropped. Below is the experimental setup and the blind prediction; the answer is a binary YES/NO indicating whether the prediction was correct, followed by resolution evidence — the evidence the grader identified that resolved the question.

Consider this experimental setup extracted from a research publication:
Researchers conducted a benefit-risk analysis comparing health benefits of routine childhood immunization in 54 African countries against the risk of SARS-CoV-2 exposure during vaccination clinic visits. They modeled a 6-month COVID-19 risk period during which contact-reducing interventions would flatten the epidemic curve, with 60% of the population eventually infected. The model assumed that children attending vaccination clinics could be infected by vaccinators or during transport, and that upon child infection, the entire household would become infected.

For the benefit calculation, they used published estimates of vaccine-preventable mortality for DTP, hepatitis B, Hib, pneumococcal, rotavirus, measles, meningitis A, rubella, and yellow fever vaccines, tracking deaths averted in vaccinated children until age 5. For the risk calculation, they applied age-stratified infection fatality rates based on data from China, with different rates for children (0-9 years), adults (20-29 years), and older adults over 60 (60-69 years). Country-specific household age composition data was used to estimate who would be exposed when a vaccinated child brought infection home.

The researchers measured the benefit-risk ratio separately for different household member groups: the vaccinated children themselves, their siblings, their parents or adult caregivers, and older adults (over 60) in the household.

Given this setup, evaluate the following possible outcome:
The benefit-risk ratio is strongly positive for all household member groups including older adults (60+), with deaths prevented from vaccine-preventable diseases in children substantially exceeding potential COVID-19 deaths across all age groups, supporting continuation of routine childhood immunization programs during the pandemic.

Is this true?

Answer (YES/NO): YES